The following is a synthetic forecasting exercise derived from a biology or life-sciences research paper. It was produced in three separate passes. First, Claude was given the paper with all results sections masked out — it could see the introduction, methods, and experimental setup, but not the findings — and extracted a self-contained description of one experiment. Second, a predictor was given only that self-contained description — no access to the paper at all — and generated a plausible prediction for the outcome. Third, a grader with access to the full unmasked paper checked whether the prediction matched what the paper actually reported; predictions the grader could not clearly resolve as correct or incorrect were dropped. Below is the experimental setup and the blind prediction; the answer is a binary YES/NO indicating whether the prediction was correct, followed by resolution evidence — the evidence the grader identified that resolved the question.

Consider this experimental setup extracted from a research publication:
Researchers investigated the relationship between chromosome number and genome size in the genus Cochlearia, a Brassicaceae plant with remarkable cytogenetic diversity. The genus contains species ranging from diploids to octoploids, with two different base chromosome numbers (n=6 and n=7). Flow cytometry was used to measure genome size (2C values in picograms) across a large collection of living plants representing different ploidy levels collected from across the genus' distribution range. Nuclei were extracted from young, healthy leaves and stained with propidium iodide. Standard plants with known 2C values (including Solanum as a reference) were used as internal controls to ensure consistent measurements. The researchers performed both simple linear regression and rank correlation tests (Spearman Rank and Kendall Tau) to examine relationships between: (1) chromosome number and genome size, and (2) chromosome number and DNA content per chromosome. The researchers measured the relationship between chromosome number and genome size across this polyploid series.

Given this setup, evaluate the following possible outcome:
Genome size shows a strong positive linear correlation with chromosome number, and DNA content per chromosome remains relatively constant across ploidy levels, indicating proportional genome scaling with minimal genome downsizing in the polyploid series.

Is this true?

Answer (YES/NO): NO